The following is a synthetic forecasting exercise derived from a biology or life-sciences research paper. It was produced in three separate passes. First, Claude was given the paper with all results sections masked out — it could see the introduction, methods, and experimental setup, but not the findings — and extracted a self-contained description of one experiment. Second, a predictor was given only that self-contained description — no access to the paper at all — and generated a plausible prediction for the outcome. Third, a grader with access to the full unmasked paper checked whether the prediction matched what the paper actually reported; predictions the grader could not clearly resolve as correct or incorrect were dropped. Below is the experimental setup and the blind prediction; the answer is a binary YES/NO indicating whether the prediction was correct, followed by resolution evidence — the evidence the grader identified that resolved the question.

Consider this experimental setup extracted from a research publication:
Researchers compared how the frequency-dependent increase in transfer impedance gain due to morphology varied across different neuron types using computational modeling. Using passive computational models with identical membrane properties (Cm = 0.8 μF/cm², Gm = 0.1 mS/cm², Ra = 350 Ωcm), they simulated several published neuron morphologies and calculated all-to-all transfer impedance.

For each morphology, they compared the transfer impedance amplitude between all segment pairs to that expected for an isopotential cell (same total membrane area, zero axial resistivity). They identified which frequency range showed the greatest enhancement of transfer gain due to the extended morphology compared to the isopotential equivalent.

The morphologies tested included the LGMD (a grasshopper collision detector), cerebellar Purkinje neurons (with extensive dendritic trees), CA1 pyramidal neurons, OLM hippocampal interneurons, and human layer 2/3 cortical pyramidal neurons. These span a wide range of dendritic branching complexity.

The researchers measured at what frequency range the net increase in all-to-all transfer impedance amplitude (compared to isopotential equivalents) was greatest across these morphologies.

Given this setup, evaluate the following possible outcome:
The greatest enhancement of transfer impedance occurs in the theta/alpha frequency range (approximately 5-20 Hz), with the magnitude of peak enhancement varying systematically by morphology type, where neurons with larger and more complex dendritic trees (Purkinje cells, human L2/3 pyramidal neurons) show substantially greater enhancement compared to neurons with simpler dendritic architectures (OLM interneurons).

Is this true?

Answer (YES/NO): NO